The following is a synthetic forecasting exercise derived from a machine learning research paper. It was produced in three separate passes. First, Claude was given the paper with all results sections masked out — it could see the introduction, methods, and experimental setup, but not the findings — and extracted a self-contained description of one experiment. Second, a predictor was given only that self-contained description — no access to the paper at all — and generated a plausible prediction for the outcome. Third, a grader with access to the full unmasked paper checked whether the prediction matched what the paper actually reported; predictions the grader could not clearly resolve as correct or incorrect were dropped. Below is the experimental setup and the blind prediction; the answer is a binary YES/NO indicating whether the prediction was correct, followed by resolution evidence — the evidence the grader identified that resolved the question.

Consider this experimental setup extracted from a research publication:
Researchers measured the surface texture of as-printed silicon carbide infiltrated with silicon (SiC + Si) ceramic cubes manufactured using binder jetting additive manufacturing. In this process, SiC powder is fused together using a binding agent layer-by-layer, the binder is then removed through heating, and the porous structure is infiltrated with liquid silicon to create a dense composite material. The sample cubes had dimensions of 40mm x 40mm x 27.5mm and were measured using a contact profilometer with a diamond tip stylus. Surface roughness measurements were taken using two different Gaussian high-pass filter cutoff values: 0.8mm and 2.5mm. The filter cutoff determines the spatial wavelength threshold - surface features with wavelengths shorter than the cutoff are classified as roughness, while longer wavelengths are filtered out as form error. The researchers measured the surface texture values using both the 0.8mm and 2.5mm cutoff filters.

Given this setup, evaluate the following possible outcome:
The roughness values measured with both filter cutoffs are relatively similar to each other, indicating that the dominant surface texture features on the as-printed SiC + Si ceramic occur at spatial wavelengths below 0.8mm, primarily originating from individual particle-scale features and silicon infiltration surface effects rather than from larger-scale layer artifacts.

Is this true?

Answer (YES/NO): YES